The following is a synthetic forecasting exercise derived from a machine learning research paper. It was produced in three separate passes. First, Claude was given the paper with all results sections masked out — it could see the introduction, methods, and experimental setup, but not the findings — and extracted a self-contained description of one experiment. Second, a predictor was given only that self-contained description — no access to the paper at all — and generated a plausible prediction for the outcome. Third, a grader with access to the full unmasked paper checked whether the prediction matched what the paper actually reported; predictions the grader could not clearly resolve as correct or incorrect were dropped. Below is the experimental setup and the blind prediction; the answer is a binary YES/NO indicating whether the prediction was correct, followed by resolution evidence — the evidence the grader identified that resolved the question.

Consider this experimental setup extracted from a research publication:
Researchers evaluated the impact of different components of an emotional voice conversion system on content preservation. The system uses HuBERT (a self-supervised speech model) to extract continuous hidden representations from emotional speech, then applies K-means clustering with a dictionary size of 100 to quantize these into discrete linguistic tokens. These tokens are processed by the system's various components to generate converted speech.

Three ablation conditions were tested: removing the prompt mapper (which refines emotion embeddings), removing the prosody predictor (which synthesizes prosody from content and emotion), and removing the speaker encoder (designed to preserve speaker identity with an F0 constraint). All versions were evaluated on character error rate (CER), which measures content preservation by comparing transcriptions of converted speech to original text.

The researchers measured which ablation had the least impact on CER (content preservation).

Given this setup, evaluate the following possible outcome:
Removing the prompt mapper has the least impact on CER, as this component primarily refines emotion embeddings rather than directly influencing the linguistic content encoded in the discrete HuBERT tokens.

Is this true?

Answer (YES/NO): NO